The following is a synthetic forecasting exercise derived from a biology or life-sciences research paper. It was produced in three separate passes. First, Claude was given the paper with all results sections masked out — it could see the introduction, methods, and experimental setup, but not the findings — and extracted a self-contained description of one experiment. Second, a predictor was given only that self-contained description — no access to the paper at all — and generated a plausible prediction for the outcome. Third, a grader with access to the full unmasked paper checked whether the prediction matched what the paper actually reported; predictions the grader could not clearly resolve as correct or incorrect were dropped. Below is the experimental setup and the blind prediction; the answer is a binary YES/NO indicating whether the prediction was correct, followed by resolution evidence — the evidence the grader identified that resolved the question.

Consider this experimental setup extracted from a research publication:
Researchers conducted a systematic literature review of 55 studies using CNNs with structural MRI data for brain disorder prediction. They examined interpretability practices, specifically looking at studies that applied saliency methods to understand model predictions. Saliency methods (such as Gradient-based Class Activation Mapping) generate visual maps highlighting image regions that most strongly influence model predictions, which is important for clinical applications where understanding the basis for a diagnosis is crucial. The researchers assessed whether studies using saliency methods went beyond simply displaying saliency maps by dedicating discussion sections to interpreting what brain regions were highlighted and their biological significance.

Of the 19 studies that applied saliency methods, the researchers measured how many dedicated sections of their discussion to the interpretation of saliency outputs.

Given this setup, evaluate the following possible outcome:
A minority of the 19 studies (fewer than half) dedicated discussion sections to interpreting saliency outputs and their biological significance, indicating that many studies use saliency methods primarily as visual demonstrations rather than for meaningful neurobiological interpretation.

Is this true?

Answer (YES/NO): YES